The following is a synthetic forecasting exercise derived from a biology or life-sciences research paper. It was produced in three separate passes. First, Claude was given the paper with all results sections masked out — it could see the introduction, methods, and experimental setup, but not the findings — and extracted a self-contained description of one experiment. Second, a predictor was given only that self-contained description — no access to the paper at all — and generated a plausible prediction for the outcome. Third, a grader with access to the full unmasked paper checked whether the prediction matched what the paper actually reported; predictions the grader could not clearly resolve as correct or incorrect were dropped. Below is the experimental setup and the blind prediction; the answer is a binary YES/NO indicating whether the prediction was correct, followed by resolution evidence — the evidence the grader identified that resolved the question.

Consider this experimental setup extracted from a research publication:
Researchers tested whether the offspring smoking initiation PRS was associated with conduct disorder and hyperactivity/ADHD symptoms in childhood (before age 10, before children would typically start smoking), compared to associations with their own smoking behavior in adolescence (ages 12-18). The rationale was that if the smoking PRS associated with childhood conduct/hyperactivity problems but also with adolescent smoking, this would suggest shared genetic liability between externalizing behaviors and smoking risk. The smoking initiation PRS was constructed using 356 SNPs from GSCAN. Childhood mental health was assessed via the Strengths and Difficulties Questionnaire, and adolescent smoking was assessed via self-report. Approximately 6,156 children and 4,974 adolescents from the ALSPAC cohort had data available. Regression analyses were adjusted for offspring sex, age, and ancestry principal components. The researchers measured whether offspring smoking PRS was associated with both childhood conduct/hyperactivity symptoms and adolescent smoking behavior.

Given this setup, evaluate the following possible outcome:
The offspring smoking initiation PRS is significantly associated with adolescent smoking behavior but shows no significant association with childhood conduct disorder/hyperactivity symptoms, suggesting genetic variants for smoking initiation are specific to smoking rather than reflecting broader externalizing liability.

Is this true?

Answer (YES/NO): NO